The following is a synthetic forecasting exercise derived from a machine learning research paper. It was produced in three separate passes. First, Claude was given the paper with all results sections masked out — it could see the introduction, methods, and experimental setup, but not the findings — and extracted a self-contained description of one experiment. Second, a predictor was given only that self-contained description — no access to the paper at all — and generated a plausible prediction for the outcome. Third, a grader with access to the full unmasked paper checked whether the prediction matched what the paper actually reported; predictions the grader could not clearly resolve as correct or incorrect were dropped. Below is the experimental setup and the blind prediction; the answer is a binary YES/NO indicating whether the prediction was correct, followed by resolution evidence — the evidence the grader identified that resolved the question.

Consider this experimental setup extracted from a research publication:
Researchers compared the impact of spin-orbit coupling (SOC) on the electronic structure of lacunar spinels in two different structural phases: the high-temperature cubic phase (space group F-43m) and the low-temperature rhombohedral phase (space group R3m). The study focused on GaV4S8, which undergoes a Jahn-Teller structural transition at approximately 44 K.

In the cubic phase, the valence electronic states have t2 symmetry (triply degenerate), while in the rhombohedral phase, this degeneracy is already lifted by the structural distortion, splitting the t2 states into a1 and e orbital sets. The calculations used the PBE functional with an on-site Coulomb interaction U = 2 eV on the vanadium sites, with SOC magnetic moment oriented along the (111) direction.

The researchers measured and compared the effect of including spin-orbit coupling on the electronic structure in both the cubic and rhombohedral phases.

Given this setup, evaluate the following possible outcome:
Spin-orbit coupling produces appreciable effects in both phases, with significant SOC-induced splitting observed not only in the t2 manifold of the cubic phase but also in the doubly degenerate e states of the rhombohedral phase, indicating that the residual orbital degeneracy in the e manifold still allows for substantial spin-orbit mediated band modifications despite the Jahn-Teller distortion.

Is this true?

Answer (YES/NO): NO